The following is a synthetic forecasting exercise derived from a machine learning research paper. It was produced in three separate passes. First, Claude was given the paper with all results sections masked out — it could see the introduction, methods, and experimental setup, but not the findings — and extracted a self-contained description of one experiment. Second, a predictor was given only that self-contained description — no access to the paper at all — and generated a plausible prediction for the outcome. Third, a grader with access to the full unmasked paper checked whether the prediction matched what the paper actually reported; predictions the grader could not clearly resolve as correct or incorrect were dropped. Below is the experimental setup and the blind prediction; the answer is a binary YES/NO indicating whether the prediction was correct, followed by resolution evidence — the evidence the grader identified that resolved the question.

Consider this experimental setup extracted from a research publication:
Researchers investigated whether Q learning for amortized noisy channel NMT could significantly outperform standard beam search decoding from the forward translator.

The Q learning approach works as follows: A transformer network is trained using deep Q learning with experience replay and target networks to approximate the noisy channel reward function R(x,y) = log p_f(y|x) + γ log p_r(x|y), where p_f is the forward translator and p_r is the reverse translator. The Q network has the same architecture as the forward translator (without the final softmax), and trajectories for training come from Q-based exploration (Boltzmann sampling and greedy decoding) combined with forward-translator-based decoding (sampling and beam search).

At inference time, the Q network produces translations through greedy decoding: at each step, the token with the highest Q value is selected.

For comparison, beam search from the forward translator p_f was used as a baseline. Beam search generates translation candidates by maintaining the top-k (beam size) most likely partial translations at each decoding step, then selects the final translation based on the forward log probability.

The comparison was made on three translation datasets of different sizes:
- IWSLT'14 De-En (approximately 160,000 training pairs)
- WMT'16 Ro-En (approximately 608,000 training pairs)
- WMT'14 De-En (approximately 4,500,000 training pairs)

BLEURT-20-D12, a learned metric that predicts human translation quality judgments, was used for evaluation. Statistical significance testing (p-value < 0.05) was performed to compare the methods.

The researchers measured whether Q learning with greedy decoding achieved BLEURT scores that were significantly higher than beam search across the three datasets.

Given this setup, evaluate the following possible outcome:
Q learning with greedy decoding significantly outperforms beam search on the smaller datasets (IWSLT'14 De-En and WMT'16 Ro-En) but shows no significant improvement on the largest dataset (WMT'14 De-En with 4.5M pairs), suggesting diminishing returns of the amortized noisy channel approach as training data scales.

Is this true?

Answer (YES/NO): NO